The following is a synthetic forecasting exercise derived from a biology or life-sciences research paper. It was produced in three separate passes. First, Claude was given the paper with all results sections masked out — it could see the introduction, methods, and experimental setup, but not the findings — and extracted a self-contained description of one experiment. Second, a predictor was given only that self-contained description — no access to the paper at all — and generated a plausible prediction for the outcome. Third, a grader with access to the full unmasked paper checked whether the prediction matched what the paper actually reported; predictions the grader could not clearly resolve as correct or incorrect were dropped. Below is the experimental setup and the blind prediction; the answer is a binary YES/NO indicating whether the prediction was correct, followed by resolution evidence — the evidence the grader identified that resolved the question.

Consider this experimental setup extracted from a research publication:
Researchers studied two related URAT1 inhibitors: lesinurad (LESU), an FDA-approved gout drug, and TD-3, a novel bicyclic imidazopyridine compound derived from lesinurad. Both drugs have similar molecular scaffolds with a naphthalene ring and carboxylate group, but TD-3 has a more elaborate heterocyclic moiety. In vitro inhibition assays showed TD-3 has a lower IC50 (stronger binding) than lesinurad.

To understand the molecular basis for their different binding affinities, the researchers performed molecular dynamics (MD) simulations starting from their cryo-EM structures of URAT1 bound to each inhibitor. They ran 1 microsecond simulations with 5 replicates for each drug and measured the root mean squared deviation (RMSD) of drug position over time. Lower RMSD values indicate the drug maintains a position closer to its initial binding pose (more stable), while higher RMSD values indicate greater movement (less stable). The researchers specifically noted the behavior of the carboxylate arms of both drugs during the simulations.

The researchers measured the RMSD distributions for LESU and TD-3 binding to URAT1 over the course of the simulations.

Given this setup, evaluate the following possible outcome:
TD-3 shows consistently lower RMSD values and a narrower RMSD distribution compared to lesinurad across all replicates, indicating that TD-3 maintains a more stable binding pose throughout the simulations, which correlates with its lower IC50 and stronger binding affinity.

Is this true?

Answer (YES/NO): YES